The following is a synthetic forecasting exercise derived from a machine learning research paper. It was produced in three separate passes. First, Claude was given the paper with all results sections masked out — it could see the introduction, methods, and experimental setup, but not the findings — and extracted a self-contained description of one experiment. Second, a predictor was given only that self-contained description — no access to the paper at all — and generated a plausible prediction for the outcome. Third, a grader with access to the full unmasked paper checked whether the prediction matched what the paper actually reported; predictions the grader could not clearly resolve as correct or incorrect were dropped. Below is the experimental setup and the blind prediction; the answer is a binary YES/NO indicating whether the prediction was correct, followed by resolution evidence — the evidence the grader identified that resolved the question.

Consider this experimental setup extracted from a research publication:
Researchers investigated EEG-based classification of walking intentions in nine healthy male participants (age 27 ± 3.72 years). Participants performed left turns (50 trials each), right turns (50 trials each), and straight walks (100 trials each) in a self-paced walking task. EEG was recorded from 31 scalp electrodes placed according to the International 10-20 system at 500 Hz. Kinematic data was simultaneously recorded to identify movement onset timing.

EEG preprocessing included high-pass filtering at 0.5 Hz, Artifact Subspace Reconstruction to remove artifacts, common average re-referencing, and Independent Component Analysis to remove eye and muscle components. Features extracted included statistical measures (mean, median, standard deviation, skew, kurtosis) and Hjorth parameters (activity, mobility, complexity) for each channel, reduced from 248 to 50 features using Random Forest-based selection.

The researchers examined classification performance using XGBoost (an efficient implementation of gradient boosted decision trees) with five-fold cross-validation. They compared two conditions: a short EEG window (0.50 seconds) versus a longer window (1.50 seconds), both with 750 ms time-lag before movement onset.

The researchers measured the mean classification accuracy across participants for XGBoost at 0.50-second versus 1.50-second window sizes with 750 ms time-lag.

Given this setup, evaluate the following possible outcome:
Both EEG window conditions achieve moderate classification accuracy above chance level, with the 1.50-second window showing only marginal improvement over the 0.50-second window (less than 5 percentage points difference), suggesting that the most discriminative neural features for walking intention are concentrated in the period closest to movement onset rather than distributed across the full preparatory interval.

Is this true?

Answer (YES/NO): NO